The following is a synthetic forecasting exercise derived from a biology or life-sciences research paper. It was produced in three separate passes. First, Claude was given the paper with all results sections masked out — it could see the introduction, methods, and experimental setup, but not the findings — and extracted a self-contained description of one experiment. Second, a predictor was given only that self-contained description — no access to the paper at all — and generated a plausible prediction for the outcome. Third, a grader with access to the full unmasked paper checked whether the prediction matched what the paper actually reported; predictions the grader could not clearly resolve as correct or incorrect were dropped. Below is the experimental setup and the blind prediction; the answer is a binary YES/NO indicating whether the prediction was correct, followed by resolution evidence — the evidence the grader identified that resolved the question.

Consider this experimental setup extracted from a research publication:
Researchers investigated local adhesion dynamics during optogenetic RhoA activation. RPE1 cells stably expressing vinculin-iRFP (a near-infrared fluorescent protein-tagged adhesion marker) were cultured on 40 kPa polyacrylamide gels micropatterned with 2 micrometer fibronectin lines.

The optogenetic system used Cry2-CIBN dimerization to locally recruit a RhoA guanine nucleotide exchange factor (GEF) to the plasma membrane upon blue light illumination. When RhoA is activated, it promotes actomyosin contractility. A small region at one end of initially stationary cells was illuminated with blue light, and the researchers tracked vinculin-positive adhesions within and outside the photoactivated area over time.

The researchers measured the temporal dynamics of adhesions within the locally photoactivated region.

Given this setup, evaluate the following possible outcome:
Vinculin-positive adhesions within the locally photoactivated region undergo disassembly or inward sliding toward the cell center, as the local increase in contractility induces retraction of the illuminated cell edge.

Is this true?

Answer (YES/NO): YES